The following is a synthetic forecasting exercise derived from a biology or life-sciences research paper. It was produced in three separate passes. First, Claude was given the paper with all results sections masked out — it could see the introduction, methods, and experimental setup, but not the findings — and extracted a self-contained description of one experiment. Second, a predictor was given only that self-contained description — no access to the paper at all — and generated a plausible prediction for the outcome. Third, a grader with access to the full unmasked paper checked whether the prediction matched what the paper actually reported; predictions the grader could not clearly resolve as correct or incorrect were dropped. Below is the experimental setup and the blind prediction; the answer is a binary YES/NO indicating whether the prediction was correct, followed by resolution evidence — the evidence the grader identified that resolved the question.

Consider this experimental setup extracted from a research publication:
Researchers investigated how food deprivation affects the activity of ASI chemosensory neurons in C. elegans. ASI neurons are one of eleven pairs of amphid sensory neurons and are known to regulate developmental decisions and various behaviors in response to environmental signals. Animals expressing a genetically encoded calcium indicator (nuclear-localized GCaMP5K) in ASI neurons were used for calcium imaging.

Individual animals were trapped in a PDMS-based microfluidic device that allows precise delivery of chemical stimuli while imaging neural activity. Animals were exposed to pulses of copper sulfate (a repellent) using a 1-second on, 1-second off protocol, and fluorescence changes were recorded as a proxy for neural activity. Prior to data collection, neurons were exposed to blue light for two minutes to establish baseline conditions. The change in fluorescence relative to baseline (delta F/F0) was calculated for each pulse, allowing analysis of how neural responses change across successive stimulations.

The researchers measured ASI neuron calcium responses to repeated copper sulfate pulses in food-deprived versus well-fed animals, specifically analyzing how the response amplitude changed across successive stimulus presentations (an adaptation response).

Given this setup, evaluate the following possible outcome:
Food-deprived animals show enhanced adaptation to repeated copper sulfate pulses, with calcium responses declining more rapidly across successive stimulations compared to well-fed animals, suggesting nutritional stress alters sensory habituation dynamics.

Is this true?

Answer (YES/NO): NO